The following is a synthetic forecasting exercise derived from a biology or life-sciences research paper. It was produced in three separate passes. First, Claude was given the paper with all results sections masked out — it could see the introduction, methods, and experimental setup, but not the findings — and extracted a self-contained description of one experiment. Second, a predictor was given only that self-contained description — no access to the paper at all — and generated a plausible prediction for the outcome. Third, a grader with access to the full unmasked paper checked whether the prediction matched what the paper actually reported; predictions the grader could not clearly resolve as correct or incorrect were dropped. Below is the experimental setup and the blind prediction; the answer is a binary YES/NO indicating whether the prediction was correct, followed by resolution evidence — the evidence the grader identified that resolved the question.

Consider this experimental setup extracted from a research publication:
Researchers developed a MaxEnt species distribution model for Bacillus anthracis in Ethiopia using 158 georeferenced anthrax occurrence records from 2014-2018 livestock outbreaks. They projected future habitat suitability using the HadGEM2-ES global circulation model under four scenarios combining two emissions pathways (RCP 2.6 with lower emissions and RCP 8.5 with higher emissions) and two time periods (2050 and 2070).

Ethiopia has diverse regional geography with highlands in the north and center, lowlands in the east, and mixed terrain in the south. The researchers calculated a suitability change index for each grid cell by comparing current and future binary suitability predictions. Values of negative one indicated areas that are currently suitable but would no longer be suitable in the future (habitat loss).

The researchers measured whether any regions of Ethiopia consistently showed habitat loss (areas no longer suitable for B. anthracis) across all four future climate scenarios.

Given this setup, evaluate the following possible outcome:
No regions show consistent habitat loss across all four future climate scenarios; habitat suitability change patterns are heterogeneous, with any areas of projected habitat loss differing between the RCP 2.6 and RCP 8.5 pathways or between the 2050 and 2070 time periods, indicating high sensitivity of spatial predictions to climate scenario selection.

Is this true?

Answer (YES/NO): NO